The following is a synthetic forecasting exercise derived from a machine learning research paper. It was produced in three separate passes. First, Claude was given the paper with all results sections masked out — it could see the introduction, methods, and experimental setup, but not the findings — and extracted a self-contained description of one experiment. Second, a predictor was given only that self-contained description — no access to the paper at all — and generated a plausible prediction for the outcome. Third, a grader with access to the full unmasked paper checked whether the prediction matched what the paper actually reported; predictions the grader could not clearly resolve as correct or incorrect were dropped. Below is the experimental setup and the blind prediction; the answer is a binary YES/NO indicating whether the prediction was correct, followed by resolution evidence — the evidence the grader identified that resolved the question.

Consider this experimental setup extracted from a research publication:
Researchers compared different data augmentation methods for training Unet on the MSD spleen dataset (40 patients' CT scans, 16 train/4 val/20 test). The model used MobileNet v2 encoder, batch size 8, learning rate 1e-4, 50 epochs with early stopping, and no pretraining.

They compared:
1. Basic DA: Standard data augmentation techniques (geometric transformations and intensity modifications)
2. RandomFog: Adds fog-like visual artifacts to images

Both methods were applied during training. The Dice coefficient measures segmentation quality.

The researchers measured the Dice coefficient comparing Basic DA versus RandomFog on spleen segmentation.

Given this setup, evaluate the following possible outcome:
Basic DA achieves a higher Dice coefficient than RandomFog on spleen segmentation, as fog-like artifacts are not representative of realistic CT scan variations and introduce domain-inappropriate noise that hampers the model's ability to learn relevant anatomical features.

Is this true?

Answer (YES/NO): YES